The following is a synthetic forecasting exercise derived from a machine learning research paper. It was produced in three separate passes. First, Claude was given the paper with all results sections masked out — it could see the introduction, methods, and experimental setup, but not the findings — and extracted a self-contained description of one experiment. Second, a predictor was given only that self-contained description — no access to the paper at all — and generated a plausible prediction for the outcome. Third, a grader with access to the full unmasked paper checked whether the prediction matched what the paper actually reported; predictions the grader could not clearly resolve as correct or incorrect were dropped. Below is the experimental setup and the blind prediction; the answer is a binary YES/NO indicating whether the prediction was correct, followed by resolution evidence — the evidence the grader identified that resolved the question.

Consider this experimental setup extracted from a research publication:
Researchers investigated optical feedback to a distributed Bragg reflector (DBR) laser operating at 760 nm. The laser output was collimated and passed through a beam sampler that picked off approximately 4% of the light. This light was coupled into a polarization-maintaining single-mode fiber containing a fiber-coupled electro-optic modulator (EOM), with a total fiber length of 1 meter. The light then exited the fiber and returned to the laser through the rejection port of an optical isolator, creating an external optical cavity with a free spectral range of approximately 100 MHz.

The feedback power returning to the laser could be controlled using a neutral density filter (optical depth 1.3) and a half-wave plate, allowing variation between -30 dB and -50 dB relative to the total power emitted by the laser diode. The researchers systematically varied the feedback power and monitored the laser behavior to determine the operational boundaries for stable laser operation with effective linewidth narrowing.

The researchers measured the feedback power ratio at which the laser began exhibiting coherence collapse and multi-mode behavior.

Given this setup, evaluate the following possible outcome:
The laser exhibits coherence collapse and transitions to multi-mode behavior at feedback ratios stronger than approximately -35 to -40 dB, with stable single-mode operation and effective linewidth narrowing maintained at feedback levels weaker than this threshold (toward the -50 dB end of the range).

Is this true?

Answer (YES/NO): NO